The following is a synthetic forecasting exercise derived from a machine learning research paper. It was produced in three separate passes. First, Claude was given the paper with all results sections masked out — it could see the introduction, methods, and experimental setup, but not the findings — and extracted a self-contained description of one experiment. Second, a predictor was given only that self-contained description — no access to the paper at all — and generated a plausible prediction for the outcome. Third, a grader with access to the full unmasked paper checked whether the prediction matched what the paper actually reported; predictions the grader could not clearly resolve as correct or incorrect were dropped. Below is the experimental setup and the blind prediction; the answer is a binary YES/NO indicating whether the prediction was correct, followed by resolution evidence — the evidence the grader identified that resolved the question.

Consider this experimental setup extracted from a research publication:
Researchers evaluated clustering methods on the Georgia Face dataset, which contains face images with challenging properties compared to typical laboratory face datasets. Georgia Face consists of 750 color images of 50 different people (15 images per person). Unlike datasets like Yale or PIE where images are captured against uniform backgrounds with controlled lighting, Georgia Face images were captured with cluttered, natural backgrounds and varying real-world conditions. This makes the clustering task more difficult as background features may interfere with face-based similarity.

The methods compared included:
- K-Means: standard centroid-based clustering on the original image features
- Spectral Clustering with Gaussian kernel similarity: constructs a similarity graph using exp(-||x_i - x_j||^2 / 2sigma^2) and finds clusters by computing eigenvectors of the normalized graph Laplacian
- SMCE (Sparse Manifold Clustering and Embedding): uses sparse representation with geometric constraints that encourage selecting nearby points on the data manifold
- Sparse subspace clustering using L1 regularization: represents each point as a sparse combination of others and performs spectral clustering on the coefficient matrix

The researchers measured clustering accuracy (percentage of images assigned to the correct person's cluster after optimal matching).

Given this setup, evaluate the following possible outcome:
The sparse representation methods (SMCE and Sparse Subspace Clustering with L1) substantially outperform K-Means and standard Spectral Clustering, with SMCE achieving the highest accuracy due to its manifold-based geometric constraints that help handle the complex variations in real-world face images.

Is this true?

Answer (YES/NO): NO